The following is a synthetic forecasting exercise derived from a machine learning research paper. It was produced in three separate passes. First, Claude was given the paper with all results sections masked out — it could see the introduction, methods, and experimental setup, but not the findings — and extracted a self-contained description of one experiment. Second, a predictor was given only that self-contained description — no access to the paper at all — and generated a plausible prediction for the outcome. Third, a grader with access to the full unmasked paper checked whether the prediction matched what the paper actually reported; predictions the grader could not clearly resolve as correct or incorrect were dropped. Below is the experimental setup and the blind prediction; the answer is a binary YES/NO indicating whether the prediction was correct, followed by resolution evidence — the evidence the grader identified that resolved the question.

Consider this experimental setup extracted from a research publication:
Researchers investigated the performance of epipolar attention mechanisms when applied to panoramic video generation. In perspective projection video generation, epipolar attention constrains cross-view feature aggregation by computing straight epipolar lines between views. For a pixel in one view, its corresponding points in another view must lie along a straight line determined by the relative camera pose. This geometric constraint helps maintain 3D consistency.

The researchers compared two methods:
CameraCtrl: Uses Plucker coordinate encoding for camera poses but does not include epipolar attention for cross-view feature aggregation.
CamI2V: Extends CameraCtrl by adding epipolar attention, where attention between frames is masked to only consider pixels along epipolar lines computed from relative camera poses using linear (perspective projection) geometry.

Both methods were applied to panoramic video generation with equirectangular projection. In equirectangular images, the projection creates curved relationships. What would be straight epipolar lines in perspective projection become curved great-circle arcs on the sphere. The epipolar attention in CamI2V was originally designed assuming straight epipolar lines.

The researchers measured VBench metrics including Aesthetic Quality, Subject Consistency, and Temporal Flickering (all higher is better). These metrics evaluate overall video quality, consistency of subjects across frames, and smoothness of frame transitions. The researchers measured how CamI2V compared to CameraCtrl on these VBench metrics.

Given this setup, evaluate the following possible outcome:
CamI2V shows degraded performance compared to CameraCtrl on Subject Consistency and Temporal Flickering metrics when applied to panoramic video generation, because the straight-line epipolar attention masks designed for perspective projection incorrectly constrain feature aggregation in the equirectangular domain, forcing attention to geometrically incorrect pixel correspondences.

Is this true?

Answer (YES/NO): NO